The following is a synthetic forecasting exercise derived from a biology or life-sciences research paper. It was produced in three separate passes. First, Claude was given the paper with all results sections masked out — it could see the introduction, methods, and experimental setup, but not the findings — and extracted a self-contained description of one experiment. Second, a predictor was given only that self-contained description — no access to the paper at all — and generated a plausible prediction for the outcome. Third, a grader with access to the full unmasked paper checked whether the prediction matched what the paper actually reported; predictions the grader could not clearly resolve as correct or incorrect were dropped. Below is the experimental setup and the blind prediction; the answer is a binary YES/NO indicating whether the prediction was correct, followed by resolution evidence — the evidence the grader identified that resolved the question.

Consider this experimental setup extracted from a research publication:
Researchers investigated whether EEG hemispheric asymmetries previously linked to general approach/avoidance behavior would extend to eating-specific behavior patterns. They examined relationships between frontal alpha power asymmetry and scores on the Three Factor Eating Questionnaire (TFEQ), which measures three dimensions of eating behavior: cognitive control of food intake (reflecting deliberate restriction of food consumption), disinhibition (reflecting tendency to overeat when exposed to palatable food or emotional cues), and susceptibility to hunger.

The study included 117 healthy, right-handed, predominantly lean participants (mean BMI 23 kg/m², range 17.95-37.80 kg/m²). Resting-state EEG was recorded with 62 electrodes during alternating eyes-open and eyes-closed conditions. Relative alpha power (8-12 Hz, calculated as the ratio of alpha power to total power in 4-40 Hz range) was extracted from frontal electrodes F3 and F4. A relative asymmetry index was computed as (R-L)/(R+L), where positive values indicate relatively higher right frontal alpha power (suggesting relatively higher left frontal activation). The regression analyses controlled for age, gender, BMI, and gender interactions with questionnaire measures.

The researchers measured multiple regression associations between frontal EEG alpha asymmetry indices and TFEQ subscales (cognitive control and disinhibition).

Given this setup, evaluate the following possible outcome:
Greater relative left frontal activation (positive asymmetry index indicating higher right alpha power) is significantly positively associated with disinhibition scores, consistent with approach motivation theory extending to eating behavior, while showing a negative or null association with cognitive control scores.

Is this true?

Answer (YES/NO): NO